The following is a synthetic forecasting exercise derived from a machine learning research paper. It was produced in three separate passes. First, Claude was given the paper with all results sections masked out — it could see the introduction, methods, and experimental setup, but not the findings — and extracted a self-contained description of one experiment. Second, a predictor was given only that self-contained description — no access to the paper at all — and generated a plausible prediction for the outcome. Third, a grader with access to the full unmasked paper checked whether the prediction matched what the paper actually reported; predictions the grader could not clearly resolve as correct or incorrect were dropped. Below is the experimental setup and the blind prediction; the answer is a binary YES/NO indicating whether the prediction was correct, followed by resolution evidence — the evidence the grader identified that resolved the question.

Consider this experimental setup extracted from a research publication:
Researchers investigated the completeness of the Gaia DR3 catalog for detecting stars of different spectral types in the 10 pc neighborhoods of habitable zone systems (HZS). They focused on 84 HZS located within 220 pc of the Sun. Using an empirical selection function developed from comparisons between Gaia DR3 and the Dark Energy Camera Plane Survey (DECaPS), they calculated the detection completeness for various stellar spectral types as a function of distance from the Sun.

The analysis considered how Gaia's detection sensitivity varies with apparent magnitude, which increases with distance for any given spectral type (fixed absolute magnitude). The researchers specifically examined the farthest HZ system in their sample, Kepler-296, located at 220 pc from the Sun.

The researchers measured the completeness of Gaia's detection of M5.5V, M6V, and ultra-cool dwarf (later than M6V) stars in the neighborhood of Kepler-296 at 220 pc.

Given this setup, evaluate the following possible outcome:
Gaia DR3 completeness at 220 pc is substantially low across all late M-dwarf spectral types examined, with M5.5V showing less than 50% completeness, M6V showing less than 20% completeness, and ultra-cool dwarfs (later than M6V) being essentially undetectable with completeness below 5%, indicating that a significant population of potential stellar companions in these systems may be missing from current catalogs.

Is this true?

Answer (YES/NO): NO